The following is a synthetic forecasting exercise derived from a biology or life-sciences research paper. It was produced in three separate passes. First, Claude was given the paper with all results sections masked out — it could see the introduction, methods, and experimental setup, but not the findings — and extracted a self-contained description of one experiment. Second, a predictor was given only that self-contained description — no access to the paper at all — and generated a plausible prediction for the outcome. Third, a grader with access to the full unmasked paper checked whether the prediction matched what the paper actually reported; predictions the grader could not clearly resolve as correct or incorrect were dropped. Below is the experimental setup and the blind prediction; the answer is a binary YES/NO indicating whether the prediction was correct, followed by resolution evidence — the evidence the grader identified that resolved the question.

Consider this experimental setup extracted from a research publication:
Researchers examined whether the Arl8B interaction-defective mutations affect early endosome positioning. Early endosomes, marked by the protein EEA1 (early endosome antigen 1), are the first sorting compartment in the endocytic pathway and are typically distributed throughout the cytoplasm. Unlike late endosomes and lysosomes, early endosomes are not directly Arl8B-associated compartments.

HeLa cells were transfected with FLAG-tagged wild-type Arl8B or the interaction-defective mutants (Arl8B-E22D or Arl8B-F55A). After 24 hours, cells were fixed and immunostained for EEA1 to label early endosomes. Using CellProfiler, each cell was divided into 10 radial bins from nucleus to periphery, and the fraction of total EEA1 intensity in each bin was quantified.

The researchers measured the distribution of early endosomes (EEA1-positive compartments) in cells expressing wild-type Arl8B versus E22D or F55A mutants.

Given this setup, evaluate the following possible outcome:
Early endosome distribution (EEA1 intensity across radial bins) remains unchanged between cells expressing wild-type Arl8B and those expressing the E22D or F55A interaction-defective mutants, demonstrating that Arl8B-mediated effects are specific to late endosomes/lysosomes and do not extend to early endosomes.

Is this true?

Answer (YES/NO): NO